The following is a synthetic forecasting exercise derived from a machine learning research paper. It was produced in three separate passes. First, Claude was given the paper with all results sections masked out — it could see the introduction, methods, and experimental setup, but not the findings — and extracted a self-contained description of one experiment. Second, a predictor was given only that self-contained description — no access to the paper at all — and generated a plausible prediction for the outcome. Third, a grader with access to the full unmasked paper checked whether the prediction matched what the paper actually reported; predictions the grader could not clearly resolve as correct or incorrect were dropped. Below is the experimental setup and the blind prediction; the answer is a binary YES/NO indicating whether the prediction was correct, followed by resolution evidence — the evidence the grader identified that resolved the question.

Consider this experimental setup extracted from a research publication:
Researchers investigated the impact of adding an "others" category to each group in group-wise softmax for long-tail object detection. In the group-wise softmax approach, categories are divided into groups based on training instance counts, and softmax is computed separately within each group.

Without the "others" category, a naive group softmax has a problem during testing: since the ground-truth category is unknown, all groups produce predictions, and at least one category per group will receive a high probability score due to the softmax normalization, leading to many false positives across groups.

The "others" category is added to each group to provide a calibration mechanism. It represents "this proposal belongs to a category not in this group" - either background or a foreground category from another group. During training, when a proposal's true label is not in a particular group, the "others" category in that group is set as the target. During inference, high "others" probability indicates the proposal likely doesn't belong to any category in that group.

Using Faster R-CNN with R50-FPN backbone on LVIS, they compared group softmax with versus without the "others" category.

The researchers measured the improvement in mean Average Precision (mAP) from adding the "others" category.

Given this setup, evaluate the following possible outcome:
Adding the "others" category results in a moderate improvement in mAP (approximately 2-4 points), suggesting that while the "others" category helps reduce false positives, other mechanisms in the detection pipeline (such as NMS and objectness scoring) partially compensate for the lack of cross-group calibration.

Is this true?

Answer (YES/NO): NO